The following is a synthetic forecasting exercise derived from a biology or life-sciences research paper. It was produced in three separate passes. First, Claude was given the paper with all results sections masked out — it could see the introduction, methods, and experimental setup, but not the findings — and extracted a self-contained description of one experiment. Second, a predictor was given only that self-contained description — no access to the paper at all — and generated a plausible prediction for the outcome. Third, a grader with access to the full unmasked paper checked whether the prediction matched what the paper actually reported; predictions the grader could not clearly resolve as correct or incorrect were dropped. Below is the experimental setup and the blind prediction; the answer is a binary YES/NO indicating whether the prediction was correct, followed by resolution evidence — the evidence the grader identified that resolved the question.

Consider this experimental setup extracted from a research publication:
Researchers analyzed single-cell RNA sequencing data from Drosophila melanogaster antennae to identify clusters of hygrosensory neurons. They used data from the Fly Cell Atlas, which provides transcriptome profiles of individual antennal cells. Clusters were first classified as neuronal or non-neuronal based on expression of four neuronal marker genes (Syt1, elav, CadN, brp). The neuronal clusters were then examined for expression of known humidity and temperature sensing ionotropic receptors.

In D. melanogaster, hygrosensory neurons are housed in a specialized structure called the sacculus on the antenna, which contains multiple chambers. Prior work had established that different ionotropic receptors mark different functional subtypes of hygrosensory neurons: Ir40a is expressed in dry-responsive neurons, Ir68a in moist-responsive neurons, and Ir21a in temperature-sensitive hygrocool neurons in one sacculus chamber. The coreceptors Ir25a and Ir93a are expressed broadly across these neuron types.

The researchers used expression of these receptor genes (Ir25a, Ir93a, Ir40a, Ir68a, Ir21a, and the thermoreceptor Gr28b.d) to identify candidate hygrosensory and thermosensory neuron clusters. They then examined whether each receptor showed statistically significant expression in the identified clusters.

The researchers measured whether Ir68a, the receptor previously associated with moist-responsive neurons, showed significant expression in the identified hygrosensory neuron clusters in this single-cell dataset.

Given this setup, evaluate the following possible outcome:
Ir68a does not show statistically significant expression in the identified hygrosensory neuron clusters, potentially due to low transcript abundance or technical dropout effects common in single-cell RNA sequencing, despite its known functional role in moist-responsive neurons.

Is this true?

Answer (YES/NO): YES